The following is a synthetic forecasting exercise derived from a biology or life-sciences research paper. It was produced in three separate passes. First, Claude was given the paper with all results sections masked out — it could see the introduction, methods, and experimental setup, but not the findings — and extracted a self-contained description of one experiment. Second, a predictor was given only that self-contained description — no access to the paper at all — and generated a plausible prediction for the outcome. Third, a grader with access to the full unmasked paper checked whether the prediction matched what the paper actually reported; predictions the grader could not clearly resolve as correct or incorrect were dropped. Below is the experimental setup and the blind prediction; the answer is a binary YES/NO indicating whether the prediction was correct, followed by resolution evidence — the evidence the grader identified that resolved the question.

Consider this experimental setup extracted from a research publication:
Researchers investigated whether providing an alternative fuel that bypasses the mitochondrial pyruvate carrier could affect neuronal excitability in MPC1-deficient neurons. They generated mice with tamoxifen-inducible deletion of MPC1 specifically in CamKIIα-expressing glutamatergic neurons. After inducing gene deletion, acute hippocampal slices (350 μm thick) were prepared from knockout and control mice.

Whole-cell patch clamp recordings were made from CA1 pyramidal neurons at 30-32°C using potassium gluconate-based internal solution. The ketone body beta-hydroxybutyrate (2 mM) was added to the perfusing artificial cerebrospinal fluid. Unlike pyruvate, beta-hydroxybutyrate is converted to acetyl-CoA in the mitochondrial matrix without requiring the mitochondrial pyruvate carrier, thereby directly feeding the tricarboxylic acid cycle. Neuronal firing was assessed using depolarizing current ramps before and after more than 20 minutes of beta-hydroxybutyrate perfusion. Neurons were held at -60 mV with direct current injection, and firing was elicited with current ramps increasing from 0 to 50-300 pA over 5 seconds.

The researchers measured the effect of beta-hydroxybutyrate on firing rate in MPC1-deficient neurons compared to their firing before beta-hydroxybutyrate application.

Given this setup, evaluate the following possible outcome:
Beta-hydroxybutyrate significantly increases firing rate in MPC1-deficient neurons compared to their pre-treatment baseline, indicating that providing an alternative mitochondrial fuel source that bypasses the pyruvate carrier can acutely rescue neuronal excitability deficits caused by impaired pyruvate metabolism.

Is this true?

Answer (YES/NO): NO